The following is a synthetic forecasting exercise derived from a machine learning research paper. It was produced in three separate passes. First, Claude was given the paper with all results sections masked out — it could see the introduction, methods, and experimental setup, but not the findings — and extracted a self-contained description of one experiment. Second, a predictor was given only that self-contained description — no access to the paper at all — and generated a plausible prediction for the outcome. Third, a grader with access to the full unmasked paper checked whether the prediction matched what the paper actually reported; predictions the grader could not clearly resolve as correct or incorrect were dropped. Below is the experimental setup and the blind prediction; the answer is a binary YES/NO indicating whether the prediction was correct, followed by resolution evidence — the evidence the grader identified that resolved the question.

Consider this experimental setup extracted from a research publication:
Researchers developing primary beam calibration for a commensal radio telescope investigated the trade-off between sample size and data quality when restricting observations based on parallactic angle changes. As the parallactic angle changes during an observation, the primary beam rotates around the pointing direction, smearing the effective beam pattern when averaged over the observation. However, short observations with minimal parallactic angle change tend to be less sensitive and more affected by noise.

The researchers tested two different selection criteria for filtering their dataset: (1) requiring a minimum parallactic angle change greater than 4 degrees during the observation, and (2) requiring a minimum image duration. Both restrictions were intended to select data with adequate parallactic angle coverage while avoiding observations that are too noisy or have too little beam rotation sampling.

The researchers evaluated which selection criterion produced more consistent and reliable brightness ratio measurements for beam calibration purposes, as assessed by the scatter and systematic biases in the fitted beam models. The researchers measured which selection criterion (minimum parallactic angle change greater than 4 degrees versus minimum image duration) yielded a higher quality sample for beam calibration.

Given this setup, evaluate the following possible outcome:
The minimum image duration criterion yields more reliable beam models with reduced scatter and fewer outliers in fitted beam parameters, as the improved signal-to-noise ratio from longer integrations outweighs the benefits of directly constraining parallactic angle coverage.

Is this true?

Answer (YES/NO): NO